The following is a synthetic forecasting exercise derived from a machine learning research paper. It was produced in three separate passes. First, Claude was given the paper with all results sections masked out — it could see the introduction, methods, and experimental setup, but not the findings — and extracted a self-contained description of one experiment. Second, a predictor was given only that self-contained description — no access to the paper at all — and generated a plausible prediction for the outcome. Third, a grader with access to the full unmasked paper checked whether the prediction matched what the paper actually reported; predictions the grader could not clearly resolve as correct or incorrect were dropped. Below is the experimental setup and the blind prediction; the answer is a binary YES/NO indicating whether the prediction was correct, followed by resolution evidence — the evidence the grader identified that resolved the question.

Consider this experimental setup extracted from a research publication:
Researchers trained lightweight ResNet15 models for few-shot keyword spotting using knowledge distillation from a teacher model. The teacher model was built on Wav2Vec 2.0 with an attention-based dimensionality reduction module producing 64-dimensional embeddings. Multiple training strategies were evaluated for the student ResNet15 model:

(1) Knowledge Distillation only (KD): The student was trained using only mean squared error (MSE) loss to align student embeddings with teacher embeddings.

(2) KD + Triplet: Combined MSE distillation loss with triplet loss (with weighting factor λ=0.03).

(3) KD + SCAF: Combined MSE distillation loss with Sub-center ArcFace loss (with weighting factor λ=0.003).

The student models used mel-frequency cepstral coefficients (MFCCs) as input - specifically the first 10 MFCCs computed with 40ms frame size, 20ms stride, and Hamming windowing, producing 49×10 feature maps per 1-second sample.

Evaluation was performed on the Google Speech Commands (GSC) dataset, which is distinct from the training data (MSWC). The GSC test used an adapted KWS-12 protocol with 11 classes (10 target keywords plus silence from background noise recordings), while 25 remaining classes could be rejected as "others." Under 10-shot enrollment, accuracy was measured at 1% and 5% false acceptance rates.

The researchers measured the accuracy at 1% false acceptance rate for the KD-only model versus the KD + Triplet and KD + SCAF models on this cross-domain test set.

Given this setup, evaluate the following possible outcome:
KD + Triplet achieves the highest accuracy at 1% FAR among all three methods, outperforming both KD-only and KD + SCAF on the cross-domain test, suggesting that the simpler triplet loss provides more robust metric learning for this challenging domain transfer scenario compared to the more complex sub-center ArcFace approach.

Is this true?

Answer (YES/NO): NO